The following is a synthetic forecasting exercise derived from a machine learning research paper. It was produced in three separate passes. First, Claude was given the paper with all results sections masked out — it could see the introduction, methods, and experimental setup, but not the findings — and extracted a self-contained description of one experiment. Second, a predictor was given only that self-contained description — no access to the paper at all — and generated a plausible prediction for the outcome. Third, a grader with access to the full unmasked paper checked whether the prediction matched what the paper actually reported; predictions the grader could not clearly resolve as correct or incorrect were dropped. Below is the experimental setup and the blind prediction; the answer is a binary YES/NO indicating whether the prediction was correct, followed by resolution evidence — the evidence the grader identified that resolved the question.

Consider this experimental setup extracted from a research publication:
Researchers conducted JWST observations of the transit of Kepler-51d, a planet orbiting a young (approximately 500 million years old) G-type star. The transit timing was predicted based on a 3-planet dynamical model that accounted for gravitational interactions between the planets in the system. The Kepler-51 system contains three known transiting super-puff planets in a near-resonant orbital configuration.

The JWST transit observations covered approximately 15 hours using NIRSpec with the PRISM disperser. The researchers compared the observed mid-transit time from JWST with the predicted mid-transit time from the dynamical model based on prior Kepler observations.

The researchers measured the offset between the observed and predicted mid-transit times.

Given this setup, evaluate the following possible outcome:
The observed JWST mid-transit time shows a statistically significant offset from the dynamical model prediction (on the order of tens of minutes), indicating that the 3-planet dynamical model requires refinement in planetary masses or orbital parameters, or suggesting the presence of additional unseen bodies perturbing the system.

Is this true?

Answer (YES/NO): NO